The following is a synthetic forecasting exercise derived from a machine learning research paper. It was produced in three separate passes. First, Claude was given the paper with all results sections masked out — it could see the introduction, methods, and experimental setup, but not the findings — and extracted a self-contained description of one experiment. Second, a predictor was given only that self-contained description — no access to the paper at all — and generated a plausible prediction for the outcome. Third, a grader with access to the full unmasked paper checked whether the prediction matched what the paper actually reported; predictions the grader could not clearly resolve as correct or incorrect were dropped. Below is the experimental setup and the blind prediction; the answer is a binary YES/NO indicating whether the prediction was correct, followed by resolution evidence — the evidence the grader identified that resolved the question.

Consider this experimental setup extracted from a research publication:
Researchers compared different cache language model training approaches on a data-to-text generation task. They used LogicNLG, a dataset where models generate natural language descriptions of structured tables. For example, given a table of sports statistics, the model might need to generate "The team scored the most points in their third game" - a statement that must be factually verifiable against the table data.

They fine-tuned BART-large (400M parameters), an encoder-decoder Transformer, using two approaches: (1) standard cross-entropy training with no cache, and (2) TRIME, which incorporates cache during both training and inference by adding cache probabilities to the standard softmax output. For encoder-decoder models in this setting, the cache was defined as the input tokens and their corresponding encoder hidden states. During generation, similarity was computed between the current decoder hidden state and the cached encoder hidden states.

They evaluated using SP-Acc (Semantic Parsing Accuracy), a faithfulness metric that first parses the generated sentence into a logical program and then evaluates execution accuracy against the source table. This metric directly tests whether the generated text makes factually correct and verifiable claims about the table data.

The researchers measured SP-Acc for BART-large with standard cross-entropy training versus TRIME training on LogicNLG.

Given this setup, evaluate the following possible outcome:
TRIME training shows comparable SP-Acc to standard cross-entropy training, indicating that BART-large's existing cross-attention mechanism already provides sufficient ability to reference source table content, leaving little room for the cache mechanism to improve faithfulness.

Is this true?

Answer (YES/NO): YES